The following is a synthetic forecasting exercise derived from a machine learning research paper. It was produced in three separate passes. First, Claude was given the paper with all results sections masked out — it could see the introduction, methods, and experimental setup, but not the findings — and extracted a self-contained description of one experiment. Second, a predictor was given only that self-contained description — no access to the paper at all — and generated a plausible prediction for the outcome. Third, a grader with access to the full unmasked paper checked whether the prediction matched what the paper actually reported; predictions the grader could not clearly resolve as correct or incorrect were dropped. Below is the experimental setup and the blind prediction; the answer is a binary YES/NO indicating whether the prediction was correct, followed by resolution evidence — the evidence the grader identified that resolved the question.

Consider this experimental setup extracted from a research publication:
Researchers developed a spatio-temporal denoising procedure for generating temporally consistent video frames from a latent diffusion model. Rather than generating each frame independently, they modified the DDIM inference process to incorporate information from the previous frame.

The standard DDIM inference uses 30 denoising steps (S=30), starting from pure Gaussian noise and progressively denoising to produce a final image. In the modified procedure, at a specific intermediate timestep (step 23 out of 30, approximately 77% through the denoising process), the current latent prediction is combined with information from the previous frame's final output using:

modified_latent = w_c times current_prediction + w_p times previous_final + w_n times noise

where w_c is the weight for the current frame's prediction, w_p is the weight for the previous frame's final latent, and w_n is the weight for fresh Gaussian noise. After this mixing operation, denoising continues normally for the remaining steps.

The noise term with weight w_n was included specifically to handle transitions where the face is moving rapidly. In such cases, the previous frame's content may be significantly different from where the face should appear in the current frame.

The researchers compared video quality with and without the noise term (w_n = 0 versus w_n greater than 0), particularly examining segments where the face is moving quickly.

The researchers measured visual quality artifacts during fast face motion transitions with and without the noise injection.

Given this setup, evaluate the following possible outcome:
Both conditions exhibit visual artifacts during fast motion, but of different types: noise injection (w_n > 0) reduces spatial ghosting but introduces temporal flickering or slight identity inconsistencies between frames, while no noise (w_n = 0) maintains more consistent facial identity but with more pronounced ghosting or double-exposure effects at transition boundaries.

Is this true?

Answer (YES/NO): NO